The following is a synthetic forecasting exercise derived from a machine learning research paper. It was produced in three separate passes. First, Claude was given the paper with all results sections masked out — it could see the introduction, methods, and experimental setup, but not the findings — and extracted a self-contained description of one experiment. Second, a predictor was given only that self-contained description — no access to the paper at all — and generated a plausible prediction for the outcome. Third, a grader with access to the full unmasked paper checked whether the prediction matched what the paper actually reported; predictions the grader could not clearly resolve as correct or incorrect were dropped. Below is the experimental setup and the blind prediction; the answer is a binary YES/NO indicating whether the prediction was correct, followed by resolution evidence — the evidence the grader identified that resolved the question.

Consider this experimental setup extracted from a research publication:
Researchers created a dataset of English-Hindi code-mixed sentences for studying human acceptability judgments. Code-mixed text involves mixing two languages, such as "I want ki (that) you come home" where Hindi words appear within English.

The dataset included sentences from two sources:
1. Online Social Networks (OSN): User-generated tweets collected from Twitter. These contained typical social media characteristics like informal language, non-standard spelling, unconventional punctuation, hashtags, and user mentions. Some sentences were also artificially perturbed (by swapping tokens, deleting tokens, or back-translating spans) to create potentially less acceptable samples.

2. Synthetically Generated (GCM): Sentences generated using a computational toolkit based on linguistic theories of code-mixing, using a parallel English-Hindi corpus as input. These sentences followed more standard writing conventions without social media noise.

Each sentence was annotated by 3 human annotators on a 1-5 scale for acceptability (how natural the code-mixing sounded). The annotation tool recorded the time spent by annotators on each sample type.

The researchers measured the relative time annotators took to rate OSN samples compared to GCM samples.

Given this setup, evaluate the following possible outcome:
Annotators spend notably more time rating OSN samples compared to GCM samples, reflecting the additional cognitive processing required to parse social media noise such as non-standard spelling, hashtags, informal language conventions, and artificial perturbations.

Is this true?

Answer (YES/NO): YES